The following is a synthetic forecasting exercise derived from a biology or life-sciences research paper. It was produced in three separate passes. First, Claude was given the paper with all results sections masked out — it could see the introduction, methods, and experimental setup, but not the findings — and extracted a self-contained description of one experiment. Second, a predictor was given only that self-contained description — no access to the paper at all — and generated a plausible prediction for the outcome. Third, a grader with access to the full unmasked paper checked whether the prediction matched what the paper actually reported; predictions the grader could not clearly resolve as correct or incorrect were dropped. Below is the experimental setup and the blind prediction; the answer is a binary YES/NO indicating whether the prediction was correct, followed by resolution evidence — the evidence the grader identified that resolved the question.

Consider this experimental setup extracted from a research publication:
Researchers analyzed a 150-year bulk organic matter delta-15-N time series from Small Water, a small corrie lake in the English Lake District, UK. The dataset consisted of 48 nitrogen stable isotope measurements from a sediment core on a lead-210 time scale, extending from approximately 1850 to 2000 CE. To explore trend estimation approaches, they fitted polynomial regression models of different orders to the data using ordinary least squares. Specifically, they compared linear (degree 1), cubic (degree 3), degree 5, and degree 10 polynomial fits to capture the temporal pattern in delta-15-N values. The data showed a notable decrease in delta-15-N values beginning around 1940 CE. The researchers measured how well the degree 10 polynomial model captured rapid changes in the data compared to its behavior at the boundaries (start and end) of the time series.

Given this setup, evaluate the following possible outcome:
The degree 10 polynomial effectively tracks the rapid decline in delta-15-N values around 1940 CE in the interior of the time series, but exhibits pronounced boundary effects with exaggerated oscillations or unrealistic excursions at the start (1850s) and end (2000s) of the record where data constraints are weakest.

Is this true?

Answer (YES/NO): YES